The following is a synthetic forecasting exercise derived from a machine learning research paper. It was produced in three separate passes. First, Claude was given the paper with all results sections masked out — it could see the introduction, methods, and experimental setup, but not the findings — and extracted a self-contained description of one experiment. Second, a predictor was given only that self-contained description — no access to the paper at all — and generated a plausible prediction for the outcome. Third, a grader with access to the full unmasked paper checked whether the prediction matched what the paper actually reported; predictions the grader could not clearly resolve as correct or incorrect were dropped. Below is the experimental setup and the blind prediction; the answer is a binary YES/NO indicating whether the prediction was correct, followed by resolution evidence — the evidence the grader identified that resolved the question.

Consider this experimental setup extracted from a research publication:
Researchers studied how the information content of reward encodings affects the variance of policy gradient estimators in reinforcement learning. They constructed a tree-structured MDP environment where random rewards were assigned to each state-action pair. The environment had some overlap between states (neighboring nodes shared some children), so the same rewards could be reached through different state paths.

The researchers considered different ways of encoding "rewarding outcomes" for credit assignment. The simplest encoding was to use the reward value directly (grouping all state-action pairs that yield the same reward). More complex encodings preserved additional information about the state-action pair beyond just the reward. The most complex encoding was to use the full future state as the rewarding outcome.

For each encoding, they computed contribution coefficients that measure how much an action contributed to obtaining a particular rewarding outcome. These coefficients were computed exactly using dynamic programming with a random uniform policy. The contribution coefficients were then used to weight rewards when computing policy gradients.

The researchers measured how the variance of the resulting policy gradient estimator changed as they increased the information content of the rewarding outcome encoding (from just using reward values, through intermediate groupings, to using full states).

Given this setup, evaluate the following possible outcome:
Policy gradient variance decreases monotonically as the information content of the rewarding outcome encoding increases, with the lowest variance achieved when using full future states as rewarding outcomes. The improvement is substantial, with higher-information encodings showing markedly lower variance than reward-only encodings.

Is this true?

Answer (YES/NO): NO